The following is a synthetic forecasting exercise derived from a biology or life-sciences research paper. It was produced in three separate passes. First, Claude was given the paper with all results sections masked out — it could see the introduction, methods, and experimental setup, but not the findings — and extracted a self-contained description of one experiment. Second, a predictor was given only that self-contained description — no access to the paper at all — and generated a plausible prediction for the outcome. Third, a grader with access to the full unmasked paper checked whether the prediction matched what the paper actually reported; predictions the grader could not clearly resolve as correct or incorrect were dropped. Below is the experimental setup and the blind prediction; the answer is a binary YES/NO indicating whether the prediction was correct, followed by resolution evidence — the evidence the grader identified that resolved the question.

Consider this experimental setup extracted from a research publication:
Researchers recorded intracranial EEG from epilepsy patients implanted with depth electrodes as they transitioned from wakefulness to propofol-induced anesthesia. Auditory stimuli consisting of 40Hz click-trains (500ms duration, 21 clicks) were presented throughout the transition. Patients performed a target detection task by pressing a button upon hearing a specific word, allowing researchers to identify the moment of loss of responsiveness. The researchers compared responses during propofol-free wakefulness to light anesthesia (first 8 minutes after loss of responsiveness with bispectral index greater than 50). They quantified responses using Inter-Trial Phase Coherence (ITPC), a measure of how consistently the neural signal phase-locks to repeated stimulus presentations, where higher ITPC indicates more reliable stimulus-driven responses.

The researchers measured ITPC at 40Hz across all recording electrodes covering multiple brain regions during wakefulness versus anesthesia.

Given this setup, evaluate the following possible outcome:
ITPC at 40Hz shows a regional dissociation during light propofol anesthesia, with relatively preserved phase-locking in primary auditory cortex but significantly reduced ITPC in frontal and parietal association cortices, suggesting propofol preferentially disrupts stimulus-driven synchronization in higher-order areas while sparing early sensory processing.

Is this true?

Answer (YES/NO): YES